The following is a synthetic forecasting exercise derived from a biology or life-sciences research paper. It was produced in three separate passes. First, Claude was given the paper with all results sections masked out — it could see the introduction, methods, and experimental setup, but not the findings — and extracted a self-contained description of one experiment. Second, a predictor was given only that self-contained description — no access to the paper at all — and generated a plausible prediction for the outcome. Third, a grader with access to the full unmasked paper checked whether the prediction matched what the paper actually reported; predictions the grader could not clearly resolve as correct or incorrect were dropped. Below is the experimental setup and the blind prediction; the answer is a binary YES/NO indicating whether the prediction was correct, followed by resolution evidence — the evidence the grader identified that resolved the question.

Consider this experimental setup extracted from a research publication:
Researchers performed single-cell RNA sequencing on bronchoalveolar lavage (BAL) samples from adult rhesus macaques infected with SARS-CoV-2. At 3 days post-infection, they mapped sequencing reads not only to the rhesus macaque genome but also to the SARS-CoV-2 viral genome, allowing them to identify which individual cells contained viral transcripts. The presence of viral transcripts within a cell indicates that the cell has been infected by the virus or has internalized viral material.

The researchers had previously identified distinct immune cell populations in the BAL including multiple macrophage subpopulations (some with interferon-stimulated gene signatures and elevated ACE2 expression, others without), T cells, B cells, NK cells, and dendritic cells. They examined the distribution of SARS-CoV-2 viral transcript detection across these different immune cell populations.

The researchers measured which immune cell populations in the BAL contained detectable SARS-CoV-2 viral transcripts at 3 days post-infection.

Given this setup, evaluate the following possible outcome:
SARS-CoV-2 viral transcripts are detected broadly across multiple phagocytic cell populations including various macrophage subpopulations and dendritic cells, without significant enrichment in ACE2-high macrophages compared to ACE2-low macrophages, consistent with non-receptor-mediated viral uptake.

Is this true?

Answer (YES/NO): NO